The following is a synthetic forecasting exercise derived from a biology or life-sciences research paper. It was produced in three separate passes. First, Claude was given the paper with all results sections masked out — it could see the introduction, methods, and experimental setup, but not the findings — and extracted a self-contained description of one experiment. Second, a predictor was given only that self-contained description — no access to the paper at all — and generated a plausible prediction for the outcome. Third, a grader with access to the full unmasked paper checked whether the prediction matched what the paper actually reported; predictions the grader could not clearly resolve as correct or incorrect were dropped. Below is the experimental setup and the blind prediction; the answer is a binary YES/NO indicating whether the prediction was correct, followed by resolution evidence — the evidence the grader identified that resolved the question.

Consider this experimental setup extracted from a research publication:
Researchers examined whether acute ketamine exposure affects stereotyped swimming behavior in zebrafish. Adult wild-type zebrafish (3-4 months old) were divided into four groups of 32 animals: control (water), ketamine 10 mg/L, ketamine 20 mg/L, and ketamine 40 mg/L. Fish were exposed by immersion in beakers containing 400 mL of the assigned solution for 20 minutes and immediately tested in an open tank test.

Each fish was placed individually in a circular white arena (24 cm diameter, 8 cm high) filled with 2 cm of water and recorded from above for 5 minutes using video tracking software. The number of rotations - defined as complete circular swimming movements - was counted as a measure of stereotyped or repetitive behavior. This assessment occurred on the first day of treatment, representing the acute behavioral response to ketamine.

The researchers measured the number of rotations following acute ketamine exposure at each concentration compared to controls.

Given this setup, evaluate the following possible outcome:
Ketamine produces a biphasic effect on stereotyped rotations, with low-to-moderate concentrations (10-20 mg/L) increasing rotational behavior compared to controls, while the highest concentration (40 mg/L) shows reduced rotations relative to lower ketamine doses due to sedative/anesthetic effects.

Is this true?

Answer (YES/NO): NO